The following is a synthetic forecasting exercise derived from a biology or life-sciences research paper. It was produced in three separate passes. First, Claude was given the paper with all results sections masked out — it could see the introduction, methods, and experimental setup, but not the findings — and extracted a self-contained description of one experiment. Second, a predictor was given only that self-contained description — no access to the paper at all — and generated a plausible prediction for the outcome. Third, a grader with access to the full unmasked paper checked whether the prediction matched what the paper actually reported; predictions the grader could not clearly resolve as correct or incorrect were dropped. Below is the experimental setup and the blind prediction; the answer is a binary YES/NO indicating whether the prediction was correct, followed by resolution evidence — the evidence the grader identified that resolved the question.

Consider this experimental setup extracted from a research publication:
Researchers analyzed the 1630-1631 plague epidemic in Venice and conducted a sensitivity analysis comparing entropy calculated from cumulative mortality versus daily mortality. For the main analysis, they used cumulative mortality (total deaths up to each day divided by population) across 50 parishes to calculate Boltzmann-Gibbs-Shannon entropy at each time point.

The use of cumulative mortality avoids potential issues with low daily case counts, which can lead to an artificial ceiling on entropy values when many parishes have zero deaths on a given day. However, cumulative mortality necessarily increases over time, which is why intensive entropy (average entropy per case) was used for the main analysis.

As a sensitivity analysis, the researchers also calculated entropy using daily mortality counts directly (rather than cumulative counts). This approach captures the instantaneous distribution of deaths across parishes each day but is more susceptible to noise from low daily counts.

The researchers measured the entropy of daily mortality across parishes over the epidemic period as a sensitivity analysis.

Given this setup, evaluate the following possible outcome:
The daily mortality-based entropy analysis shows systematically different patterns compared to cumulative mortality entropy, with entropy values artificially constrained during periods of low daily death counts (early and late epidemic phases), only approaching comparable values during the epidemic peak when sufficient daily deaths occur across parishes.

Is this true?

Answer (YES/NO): YES